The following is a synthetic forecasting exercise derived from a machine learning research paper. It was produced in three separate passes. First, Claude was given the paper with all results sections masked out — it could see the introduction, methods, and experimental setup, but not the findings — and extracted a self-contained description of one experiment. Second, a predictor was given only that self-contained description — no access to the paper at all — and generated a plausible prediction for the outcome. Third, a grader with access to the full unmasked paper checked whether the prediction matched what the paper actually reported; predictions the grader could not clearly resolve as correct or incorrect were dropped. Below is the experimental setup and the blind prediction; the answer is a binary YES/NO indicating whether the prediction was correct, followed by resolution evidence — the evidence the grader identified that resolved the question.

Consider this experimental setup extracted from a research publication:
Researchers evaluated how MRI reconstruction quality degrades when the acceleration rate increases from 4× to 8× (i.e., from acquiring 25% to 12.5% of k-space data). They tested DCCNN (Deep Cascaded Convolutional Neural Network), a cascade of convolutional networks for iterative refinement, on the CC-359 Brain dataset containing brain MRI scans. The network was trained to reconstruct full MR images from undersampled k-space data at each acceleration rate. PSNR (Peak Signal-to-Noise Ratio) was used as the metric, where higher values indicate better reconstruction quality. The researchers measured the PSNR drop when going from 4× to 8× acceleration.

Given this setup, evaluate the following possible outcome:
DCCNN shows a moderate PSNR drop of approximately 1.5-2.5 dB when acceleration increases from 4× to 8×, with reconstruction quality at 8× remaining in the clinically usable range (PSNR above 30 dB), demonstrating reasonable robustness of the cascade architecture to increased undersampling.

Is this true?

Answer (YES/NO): NO